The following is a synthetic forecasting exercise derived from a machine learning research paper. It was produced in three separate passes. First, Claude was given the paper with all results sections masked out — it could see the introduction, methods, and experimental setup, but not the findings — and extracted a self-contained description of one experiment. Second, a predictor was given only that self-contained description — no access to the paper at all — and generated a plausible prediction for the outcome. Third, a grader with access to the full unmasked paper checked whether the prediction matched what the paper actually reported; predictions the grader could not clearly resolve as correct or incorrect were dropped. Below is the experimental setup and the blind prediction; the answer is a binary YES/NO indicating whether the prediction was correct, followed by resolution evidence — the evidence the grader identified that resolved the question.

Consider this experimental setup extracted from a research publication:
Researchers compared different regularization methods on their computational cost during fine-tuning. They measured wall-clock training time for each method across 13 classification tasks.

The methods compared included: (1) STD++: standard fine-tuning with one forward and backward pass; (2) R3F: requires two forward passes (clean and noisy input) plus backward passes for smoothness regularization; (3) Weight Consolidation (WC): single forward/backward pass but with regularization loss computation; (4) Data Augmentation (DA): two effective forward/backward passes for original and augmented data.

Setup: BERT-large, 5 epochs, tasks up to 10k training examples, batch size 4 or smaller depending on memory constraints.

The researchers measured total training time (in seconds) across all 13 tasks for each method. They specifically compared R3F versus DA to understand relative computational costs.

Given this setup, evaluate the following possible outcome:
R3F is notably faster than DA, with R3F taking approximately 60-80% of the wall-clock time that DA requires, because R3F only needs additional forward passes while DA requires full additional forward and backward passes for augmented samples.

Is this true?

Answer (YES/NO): NO